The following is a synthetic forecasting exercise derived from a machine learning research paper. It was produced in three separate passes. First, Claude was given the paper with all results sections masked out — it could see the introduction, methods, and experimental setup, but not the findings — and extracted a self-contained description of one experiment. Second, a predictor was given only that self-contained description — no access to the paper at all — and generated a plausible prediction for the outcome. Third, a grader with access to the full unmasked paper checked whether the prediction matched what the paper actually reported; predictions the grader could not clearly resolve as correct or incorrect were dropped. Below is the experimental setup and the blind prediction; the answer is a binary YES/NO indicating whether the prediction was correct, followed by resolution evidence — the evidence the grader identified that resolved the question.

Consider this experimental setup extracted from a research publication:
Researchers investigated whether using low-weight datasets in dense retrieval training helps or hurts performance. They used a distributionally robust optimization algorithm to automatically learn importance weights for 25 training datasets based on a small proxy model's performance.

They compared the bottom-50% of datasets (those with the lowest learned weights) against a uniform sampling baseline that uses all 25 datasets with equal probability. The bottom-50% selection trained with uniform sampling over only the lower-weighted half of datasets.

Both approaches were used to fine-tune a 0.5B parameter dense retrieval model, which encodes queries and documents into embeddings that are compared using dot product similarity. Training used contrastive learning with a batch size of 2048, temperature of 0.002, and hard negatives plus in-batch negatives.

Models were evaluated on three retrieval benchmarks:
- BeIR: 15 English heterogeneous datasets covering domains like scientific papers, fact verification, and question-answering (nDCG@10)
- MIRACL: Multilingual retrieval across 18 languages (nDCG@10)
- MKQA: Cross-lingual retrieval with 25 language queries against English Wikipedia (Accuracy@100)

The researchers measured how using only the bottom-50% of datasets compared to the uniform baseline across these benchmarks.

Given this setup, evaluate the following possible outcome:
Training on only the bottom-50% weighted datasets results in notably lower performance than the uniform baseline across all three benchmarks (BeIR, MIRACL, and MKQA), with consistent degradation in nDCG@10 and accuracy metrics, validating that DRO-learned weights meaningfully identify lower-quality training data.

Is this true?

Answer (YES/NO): YES